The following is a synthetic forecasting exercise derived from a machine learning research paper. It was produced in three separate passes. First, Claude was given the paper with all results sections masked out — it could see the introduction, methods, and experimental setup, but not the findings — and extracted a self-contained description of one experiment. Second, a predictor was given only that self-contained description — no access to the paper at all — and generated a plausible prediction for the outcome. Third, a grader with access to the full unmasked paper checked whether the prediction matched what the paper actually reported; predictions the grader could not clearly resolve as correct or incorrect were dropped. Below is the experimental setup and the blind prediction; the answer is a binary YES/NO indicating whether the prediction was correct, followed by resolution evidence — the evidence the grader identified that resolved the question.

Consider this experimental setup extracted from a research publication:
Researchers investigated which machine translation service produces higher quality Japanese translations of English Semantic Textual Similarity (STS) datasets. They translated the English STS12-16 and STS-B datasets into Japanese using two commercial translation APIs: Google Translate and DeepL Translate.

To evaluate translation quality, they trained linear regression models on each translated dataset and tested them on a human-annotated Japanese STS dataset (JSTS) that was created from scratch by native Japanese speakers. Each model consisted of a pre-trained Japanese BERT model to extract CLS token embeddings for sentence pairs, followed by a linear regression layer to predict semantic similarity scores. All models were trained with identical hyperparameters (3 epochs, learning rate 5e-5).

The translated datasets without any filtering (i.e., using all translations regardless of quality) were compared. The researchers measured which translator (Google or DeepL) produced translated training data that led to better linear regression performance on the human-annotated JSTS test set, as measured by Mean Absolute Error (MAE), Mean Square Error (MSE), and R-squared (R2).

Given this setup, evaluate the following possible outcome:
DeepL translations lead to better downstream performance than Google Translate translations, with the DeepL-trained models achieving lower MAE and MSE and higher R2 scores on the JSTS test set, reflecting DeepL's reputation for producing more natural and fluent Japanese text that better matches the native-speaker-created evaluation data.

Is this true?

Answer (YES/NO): YES